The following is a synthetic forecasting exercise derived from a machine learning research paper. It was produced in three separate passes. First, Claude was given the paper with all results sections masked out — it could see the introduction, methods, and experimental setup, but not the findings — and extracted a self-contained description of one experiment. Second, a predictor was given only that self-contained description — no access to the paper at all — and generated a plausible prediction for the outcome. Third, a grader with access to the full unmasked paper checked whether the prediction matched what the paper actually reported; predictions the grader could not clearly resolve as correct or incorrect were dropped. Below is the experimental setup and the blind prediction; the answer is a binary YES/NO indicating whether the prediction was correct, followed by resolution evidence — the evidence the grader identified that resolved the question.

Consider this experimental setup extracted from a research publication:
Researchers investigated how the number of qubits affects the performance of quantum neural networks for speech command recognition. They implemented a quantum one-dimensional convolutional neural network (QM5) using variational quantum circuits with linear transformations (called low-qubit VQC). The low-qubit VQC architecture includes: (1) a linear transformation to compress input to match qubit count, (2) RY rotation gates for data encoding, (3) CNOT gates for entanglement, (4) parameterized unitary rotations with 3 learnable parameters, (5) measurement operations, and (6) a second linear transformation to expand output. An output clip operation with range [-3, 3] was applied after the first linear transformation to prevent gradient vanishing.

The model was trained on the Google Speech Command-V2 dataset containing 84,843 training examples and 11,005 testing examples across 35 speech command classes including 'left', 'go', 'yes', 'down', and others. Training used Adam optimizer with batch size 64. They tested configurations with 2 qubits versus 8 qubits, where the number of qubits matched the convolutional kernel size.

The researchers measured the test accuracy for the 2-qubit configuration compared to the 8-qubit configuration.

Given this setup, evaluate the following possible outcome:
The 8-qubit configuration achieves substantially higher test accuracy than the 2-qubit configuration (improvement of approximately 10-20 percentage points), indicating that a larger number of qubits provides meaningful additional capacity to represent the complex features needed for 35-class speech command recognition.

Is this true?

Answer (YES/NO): NO